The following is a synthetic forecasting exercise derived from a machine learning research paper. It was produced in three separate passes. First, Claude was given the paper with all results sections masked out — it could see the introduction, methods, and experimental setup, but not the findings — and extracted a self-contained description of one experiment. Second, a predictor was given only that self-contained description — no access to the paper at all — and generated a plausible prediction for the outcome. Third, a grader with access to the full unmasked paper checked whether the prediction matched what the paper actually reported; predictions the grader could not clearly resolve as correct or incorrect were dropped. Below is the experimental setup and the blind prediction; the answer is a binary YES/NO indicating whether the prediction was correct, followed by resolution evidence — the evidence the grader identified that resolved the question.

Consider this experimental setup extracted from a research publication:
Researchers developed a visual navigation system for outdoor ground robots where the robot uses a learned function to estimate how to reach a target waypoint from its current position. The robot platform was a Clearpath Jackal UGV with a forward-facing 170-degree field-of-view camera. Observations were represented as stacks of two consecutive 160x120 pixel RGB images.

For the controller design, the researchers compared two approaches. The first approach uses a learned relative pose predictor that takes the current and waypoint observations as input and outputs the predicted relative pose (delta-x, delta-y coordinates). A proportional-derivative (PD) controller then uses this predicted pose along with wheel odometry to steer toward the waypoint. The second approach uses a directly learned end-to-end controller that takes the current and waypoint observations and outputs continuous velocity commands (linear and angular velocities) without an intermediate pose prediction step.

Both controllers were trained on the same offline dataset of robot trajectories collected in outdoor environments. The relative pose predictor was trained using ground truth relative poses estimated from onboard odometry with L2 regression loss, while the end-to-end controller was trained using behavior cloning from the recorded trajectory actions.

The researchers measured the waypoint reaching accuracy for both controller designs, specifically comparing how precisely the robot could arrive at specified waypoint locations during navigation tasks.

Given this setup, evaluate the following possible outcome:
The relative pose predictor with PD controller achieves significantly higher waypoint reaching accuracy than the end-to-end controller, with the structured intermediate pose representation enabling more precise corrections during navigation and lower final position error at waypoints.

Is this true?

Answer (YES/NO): YES